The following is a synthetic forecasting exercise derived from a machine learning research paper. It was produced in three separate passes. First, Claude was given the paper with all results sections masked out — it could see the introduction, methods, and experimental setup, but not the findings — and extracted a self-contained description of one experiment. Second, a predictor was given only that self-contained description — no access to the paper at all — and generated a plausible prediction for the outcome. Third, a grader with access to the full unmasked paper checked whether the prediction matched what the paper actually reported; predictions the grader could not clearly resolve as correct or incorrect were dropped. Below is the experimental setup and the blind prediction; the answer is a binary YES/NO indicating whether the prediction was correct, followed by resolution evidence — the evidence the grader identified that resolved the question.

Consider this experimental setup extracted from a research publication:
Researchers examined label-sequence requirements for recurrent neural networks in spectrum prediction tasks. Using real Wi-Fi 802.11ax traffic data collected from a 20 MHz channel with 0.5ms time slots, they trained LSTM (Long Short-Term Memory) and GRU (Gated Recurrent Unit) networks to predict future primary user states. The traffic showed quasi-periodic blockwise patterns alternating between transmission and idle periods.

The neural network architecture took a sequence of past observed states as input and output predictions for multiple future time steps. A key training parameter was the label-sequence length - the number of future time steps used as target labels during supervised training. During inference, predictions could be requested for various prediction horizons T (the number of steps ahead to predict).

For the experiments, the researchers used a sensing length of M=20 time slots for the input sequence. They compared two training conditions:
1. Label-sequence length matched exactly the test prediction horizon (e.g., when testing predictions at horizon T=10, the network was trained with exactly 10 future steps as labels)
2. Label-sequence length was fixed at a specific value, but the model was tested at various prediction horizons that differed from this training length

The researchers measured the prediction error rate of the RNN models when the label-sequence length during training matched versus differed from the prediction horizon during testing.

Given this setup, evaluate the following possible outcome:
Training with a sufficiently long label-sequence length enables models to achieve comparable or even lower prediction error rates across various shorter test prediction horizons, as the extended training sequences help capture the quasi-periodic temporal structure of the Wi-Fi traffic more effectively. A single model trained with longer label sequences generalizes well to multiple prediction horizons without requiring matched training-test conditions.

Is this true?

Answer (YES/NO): NO